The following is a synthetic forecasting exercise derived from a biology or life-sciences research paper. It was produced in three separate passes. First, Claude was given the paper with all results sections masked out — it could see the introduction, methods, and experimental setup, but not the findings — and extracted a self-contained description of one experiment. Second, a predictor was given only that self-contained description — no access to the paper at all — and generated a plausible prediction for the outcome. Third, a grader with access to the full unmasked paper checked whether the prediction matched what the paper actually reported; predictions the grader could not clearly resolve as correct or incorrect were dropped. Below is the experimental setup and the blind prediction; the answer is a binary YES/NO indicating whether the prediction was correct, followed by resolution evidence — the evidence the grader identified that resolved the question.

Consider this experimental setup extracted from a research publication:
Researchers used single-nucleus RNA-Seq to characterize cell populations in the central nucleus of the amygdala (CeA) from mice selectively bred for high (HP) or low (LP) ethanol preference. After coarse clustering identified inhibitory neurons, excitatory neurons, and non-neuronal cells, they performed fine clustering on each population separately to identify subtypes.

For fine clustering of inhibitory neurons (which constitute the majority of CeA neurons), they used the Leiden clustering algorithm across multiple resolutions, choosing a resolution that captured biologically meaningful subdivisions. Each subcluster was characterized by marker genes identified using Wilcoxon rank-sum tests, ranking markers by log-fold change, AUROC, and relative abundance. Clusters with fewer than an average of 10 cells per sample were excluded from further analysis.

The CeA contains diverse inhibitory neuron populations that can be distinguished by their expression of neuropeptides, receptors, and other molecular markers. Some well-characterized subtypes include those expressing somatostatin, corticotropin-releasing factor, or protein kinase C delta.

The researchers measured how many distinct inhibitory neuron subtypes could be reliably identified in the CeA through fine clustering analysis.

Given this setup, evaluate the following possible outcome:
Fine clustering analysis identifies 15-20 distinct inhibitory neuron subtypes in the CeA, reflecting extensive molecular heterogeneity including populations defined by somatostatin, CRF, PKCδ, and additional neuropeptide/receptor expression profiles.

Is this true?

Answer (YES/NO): YES